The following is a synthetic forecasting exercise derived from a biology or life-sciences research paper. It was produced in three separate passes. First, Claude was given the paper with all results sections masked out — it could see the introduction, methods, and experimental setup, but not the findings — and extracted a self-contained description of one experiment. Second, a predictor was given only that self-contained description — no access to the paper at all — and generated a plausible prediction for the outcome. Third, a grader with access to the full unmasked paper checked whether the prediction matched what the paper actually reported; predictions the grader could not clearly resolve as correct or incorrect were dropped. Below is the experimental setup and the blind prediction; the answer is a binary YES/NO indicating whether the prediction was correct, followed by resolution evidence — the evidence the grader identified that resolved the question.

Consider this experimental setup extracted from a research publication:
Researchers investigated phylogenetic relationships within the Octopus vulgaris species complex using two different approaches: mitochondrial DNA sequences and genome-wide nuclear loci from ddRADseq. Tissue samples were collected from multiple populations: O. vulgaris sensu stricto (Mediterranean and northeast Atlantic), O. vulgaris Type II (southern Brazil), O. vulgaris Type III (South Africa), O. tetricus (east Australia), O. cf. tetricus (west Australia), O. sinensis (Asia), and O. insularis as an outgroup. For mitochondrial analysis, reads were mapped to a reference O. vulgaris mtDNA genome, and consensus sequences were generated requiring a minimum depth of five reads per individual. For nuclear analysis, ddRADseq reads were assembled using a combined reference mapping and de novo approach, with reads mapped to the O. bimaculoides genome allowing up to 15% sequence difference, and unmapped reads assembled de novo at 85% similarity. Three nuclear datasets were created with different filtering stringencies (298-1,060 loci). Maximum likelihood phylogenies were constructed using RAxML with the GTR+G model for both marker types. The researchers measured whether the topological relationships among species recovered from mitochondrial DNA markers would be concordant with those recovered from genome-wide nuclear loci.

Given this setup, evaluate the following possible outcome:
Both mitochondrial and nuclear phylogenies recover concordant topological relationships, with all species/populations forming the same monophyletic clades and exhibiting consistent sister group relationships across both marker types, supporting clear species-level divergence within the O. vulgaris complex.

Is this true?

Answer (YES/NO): NO